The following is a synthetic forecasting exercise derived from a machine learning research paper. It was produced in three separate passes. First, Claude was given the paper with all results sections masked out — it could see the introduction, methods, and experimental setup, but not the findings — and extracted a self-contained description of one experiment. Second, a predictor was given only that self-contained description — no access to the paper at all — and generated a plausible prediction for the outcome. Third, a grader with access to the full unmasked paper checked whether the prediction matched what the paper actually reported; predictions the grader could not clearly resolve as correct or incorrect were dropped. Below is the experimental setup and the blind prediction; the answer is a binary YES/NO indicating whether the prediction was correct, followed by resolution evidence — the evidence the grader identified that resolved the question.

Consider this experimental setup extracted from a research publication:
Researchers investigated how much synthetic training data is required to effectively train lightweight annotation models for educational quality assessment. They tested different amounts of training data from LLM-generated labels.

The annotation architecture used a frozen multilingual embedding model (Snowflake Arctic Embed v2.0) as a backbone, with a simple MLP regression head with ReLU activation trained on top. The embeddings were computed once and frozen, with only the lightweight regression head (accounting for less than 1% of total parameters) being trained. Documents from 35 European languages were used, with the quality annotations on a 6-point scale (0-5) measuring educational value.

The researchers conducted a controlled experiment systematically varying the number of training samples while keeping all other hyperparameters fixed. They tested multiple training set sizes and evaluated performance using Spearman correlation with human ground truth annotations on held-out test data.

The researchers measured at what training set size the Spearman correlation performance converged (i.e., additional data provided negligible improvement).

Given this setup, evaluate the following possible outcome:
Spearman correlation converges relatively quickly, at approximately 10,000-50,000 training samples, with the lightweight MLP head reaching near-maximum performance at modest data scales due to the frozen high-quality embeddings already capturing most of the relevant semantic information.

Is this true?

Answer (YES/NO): NO